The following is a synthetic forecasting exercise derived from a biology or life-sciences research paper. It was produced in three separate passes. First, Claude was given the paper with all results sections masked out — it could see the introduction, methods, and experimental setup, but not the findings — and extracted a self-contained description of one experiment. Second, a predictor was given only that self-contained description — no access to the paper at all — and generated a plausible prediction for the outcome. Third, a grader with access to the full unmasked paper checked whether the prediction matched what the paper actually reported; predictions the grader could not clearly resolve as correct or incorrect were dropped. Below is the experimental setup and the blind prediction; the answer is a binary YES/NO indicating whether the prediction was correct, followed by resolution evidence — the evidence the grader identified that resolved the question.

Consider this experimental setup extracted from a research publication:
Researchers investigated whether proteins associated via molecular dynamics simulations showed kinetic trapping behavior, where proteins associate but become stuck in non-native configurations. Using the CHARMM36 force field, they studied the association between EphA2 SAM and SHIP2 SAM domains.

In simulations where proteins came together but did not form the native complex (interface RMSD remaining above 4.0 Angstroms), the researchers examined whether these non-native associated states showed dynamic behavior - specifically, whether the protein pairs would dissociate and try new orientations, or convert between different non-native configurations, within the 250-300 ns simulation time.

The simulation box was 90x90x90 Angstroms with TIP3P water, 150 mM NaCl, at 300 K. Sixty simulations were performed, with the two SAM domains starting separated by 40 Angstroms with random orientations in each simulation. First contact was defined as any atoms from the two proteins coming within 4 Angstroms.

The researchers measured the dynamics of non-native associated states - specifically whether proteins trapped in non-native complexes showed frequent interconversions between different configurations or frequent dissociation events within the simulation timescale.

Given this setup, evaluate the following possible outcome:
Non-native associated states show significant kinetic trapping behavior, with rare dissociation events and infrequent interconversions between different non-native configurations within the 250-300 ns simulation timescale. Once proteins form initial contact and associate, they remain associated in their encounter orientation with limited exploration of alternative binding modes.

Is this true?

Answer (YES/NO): YES